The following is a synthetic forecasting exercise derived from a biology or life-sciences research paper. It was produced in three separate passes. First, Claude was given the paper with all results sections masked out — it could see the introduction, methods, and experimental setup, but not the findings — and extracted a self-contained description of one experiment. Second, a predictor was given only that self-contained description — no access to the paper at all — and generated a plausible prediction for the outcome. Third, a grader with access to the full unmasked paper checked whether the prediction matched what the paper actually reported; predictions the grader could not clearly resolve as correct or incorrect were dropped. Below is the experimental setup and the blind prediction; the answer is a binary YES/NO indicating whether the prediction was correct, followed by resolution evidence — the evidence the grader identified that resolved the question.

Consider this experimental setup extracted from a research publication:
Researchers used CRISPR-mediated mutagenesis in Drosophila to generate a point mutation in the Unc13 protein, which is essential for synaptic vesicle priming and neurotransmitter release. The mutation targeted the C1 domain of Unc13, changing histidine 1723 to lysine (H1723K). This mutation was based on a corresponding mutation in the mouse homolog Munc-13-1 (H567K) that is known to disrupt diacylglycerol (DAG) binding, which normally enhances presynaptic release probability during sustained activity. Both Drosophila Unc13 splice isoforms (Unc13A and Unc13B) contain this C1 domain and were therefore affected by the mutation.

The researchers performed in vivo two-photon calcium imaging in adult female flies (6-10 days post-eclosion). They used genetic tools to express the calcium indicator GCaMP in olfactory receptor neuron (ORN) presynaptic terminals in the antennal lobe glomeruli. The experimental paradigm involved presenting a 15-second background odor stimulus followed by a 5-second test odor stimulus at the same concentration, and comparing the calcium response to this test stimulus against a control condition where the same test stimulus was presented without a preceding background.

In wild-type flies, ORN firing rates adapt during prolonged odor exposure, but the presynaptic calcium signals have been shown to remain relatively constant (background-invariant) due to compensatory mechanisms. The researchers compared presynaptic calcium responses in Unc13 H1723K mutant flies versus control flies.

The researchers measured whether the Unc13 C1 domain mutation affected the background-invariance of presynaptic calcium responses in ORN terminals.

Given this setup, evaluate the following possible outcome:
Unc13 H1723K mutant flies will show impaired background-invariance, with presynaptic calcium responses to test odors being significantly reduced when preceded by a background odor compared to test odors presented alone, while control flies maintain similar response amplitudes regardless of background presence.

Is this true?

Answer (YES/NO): NO